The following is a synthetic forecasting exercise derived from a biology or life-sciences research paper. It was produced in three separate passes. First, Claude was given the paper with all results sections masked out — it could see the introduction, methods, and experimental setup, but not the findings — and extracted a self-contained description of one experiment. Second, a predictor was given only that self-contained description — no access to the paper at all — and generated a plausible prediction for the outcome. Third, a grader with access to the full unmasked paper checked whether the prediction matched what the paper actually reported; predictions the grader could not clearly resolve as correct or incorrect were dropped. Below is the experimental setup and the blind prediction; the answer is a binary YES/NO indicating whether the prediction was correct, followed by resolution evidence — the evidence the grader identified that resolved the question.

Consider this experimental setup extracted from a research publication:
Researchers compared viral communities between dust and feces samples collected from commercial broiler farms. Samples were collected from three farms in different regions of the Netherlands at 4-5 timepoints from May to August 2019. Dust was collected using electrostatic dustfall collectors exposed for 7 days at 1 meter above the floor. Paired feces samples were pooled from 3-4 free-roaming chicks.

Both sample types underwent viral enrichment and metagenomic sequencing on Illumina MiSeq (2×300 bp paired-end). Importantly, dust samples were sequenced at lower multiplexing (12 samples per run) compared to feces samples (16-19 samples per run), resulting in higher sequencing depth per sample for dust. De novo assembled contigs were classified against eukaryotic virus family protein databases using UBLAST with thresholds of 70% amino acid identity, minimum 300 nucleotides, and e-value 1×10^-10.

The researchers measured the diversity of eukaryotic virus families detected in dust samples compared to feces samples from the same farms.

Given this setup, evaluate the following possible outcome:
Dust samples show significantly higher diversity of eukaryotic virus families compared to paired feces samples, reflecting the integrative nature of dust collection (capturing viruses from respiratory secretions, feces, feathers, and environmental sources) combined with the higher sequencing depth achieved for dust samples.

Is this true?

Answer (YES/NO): NO